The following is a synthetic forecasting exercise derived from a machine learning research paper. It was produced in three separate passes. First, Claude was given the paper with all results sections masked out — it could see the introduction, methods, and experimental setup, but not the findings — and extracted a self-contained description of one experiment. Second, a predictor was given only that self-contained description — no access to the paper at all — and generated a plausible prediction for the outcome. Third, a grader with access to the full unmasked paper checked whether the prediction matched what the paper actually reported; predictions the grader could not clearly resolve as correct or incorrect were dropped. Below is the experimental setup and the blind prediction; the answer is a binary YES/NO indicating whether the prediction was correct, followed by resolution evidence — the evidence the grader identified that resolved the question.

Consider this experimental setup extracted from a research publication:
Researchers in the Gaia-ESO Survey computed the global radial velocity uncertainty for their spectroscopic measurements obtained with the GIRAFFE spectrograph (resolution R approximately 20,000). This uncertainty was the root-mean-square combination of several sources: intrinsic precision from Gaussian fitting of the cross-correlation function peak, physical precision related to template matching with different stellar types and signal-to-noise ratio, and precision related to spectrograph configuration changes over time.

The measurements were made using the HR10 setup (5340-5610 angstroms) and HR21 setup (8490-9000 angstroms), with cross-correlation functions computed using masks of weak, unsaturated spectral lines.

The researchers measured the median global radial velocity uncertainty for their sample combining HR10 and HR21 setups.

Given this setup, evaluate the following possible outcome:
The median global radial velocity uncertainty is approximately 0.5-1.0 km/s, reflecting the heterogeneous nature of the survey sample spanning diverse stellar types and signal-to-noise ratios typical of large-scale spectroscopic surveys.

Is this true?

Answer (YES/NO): YES